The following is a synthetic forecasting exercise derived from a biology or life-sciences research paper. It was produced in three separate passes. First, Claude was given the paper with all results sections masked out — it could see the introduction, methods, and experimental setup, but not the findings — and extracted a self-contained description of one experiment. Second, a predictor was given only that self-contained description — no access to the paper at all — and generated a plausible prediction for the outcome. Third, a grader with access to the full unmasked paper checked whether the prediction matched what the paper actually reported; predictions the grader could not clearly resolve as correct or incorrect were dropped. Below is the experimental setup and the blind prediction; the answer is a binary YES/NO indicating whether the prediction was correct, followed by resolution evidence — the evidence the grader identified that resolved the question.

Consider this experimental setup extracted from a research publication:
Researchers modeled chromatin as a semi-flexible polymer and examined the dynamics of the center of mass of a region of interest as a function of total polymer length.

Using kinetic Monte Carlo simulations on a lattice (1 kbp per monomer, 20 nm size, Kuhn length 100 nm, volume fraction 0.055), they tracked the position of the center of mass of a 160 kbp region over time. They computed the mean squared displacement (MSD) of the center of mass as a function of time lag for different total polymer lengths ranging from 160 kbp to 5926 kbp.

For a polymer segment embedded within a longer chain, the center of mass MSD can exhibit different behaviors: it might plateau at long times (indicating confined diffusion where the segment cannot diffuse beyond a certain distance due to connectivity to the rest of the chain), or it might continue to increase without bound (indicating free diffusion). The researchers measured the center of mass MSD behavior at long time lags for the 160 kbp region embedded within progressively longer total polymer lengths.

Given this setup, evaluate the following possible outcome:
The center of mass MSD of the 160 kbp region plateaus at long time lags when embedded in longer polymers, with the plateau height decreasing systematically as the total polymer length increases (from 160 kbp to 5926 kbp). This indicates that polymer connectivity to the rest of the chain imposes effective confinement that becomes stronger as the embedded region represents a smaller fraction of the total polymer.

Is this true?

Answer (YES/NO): NO